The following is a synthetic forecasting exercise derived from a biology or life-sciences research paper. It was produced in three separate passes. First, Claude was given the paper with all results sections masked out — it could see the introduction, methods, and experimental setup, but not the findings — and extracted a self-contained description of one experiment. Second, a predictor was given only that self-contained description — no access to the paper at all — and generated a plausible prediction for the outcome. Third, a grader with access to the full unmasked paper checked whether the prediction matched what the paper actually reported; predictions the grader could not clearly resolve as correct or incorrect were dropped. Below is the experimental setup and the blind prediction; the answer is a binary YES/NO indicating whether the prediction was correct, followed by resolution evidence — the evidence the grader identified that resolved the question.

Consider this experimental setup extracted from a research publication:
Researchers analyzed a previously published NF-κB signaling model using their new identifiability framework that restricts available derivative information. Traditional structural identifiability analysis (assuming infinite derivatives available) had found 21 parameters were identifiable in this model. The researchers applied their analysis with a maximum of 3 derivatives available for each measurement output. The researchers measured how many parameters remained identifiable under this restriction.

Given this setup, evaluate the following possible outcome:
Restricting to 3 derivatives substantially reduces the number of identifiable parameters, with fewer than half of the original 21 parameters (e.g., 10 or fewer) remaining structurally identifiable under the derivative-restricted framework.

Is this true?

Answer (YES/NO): YES